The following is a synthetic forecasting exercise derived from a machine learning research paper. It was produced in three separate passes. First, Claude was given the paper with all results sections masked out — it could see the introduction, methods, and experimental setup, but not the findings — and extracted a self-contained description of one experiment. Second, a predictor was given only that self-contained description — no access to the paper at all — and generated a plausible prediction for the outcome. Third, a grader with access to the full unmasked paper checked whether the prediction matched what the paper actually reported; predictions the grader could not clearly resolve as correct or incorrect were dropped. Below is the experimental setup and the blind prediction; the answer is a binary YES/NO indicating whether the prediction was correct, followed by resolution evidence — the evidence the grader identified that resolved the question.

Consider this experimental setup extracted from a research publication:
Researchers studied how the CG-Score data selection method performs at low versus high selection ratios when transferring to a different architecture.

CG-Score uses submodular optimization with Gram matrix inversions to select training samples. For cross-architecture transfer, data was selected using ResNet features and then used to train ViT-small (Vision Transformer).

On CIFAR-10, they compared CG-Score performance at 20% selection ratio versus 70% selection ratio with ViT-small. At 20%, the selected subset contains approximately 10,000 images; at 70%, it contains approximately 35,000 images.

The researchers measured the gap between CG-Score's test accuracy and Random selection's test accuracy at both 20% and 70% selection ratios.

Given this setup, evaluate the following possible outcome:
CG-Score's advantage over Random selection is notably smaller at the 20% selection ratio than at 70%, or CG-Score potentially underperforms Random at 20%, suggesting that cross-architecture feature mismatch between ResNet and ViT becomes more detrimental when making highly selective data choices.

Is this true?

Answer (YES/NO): YES